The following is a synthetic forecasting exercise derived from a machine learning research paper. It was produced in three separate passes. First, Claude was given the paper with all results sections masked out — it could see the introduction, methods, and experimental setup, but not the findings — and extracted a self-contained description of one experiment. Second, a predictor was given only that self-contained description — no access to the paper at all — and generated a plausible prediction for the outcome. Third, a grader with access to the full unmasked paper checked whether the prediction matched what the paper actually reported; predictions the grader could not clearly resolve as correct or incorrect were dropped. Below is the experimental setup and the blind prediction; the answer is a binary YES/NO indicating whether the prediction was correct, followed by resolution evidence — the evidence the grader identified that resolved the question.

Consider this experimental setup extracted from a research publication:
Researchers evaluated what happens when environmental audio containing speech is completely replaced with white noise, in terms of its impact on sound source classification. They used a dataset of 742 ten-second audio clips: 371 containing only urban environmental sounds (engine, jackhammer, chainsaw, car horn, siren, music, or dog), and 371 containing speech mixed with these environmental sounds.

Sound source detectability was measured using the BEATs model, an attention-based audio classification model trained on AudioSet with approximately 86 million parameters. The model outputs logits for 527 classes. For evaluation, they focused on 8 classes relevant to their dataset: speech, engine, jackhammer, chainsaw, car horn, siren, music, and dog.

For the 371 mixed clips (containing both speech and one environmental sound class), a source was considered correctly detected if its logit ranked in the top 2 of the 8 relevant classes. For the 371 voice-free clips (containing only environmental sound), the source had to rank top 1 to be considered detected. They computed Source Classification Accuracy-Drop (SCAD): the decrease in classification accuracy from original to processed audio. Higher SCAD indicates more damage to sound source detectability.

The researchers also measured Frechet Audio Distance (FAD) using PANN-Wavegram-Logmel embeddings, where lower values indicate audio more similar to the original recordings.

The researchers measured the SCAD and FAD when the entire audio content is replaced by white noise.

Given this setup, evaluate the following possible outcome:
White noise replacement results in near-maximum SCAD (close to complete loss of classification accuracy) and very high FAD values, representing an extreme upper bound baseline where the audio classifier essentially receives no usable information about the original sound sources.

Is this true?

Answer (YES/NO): NO